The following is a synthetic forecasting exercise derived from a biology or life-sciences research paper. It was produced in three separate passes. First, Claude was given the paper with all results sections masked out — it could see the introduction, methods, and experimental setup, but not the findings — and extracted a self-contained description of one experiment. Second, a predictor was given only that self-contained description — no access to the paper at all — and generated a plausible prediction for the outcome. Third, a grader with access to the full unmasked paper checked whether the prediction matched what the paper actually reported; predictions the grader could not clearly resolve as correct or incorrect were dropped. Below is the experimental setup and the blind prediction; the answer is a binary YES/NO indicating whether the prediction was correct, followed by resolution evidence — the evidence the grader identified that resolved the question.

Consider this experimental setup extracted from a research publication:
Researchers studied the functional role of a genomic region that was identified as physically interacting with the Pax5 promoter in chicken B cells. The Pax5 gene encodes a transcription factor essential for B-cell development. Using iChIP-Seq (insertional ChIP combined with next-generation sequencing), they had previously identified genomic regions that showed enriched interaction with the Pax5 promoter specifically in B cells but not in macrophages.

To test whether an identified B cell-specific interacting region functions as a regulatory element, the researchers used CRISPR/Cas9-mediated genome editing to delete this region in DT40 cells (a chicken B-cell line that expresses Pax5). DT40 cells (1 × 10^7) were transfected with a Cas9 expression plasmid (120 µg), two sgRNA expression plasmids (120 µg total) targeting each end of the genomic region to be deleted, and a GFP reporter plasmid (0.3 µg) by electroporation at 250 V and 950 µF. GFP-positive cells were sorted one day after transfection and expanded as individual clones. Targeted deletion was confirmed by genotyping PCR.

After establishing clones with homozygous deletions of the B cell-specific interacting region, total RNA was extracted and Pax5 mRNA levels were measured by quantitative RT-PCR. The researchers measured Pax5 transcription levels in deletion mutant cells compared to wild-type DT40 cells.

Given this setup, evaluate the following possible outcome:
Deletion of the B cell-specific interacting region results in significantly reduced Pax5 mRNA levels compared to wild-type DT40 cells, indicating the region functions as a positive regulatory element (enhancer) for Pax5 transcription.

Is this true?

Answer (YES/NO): YES